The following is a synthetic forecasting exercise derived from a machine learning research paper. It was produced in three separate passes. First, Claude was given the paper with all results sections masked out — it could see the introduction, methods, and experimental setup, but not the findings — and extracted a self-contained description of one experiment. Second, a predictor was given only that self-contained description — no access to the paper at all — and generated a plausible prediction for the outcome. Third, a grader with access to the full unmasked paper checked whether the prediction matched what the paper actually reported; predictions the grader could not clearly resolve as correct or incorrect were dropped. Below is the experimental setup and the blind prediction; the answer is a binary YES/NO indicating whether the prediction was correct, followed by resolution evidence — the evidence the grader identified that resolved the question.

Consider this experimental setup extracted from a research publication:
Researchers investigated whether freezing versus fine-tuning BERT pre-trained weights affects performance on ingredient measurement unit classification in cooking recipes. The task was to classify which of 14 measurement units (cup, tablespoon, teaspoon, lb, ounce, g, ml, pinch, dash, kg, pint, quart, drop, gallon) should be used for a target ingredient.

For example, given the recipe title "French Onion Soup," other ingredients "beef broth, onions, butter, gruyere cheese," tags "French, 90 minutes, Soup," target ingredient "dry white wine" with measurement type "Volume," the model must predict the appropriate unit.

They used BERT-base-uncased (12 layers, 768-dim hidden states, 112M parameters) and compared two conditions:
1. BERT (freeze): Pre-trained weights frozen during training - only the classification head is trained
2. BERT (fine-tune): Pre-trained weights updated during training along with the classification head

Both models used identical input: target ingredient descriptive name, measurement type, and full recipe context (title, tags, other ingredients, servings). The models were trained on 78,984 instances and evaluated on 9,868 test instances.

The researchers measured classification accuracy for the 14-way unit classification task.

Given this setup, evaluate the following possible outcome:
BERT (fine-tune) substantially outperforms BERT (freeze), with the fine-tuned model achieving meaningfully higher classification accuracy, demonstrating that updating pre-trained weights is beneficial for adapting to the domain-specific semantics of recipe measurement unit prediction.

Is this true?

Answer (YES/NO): YES